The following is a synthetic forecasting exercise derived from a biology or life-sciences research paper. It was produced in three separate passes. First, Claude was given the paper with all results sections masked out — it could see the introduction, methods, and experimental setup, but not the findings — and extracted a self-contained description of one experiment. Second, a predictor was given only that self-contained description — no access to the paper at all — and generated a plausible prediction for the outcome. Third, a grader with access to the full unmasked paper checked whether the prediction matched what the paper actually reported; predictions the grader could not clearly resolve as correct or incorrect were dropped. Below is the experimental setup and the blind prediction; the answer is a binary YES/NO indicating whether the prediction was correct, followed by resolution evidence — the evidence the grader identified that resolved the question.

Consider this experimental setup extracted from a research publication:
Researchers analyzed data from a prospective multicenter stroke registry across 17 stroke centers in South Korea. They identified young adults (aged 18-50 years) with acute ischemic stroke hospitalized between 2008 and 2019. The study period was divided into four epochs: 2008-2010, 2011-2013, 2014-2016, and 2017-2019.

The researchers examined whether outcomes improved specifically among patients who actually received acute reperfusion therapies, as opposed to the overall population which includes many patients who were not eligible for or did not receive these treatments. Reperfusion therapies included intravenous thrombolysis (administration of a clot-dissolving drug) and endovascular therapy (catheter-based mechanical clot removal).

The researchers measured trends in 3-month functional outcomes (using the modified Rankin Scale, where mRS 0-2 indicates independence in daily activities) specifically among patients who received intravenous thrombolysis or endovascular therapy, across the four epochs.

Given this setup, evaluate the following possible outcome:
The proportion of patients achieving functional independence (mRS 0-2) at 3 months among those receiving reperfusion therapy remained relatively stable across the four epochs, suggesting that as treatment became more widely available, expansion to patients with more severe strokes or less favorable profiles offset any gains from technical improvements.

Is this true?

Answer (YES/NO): YES